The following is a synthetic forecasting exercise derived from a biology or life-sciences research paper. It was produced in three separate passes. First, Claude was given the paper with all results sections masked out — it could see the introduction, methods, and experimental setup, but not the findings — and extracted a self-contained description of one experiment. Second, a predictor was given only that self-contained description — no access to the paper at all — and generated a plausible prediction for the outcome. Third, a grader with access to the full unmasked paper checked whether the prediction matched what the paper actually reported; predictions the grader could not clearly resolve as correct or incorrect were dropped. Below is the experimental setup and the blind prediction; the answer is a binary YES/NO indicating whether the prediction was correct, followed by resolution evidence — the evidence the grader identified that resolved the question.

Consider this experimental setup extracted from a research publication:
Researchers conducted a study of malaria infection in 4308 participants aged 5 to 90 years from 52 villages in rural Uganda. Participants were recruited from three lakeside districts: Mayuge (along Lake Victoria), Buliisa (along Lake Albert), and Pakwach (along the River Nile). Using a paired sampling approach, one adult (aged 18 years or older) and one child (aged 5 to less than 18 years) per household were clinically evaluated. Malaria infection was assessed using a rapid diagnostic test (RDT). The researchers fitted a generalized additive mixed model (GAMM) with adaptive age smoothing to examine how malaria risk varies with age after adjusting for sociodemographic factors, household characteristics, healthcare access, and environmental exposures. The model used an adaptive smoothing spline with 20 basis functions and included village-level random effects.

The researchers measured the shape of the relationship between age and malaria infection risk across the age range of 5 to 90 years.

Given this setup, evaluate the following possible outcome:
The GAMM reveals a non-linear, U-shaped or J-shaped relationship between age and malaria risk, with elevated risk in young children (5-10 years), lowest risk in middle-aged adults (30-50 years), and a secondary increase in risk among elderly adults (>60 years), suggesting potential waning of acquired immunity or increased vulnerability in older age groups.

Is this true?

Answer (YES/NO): NO